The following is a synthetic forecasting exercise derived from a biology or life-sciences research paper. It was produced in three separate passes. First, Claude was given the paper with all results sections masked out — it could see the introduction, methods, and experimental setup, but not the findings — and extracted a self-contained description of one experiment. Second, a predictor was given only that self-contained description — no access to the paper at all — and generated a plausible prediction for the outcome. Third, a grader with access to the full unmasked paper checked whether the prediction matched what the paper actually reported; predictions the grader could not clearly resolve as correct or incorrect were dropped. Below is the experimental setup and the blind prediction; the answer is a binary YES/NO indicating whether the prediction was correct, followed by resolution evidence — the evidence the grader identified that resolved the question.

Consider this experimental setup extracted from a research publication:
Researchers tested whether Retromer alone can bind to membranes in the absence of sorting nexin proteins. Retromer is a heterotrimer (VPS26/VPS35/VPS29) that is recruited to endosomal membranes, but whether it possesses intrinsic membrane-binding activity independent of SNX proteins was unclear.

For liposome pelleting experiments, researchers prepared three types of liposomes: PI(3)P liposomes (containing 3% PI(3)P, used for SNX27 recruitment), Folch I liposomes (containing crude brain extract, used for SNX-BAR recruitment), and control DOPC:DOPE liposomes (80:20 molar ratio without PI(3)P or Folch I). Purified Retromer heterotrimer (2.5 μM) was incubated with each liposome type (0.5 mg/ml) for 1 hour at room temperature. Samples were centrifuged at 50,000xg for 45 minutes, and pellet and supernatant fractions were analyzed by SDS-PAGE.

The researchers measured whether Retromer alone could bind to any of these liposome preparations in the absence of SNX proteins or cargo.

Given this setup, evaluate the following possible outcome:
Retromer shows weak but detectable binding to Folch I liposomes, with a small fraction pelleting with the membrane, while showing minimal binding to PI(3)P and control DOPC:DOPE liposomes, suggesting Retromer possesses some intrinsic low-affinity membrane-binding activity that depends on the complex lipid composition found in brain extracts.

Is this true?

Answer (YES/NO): NO